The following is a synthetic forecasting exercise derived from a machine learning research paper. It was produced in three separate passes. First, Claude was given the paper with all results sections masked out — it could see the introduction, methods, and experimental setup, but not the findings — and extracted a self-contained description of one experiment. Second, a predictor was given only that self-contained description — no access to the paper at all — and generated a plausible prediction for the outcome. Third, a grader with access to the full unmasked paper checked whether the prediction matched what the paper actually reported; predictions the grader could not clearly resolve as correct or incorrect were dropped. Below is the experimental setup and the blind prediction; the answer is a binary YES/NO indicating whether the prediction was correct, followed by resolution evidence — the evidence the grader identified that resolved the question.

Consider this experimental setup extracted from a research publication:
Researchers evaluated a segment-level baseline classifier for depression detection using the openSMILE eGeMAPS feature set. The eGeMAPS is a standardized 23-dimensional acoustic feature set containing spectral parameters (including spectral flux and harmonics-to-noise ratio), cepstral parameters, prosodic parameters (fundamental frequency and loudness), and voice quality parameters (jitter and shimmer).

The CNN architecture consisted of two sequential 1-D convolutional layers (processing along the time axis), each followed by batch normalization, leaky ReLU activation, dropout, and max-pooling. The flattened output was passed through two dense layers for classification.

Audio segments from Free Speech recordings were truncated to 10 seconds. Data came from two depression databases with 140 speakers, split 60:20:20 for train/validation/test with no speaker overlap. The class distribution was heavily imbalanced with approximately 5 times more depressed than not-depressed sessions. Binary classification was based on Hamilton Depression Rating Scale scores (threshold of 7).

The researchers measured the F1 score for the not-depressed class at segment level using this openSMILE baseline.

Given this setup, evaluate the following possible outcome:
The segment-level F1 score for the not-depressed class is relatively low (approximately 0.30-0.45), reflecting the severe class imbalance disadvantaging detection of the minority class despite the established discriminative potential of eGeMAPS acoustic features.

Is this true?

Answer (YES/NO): NO